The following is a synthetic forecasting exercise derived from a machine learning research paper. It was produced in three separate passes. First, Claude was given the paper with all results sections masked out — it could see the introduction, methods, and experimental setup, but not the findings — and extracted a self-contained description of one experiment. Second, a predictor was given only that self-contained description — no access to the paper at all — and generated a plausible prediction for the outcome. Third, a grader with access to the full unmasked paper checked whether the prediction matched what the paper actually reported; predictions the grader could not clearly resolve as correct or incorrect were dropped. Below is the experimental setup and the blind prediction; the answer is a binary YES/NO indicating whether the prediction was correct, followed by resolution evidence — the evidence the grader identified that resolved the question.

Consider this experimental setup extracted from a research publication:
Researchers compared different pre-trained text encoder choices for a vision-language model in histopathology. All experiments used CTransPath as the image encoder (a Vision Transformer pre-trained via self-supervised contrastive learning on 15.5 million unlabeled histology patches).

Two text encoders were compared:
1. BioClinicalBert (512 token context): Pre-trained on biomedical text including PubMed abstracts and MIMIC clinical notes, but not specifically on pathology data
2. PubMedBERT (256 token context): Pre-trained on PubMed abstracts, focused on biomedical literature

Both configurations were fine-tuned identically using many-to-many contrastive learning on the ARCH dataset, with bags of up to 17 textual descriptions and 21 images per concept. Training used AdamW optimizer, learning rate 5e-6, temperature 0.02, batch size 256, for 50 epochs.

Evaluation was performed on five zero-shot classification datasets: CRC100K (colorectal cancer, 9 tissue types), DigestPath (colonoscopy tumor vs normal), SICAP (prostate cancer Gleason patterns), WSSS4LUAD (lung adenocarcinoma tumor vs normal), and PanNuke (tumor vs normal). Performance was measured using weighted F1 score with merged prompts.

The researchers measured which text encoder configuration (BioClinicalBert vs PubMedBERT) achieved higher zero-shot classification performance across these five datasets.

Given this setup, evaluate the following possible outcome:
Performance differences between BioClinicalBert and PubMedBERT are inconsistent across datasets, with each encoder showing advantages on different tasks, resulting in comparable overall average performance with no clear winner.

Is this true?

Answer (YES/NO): NO